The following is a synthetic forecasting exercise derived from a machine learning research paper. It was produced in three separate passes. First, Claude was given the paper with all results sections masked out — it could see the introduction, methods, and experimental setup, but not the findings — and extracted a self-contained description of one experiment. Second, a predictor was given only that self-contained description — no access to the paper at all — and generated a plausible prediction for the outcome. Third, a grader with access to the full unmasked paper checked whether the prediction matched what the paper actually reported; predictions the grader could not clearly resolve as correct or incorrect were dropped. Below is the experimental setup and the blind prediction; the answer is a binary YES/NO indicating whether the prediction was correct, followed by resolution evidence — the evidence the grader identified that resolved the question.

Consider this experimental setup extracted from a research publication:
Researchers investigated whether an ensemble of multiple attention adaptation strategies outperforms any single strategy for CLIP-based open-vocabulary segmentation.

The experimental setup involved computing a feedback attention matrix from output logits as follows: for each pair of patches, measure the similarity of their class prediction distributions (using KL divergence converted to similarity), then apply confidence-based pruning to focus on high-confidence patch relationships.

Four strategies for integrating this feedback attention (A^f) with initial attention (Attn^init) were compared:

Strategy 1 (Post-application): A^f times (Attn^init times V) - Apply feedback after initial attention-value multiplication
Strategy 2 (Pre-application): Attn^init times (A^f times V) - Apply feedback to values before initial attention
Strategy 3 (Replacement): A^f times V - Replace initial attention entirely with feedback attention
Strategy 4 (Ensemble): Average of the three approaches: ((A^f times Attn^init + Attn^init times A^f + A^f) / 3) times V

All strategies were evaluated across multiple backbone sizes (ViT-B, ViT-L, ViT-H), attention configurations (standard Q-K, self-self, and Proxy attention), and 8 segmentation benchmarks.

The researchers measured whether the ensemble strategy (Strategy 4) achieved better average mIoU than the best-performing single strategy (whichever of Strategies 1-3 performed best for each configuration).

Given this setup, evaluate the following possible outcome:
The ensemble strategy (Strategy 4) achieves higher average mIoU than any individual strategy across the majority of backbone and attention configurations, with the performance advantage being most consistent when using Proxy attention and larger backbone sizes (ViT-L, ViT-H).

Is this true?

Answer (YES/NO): NO